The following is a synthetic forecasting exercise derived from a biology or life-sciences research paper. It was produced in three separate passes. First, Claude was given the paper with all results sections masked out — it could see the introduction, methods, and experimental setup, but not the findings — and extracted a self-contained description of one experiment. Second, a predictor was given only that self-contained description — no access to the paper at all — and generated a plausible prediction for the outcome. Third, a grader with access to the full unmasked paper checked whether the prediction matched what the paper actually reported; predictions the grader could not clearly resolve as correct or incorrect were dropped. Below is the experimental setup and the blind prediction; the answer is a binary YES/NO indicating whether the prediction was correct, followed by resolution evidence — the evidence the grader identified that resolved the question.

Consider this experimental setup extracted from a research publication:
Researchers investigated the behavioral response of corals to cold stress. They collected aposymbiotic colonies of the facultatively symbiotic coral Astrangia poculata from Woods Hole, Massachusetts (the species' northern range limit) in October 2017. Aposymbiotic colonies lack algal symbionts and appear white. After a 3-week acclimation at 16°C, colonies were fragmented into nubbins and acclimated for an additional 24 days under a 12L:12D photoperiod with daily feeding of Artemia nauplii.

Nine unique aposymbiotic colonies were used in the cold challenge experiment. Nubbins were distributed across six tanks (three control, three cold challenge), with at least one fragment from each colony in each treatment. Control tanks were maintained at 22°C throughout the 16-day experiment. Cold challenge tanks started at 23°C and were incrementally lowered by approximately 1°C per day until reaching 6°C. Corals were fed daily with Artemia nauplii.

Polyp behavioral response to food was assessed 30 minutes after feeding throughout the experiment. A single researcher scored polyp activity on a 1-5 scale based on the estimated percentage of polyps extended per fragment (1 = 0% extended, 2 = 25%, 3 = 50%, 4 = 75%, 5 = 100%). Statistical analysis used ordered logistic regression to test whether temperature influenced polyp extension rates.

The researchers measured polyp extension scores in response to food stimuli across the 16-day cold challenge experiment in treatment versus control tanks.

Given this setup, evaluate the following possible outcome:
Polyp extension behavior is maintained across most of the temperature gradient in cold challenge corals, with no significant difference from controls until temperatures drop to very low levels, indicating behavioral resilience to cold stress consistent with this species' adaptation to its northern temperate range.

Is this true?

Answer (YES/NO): NO